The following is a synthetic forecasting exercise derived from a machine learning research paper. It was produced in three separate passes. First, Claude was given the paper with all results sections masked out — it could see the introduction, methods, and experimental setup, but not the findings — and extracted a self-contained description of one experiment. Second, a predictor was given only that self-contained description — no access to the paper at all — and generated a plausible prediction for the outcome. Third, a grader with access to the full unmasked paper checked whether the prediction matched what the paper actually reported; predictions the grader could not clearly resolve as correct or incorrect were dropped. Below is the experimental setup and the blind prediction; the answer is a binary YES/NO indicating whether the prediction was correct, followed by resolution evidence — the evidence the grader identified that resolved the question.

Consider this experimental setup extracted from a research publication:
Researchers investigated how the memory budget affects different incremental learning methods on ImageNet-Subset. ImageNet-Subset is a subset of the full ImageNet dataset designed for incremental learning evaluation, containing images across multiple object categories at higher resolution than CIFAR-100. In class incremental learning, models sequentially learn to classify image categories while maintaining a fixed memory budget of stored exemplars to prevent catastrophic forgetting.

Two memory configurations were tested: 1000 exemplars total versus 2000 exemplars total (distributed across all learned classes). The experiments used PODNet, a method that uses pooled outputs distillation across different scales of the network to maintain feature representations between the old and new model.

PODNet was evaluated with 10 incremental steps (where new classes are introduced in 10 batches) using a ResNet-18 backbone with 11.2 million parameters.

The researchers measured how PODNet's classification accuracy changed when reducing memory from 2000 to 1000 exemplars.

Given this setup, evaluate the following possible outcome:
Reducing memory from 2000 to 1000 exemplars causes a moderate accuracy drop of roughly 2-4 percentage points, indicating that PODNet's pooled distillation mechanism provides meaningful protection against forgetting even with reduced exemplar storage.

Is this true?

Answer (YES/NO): NO